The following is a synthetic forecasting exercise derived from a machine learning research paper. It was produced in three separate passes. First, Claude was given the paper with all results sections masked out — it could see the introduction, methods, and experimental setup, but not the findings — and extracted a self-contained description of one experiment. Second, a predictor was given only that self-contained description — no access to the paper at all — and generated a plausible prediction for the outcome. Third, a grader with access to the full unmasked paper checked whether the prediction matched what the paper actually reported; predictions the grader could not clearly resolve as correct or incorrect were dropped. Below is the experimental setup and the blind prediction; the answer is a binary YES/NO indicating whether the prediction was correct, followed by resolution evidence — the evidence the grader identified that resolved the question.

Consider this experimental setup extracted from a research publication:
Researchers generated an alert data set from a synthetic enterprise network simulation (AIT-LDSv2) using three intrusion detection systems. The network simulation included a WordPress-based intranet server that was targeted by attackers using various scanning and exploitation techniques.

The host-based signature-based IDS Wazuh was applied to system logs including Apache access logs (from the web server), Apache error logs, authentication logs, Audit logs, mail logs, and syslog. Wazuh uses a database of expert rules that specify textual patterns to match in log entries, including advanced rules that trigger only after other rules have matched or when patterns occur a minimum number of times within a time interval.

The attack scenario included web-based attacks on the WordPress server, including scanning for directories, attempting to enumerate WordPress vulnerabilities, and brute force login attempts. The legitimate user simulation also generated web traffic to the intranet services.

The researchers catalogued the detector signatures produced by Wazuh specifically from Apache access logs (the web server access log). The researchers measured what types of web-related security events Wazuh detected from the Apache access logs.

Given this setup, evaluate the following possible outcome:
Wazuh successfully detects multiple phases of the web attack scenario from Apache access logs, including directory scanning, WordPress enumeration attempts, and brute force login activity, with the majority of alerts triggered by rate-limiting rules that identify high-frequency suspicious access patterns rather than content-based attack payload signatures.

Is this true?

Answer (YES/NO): NO